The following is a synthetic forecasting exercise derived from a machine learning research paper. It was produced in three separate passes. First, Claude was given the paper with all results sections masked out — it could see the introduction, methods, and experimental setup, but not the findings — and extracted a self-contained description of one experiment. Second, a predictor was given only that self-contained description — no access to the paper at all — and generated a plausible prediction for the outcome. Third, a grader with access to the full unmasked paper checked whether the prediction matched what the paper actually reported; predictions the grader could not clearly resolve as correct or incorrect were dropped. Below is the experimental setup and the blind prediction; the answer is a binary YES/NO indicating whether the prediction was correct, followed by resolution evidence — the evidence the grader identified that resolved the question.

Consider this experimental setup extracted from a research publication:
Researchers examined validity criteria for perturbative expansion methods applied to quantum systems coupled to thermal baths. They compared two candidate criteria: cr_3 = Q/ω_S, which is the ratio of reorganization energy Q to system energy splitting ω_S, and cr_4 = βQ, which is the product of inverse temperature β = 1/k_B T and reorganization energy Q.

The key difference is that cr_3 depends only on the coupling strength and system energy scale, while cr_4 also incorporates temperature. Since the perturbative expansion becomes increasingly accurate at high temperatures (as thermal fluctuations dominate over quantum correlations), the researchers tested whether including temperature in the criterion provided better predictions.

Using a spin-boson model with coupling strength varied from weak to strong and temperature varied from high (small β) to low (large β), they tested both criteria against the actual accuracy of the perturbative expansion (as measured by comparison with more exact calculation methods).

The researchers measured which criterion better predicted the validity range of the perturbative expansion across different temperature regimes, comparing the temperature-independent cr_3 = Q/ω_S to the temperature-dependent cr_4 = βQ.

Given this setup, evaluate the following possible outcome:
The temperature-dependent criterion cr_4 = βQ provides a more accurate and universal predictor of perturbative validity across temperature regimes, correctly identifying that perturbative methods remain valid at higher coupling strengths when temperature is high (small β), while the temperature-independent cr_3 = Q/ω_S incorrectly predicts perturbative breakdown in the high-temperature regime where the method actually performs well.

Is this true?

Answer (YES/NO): YES